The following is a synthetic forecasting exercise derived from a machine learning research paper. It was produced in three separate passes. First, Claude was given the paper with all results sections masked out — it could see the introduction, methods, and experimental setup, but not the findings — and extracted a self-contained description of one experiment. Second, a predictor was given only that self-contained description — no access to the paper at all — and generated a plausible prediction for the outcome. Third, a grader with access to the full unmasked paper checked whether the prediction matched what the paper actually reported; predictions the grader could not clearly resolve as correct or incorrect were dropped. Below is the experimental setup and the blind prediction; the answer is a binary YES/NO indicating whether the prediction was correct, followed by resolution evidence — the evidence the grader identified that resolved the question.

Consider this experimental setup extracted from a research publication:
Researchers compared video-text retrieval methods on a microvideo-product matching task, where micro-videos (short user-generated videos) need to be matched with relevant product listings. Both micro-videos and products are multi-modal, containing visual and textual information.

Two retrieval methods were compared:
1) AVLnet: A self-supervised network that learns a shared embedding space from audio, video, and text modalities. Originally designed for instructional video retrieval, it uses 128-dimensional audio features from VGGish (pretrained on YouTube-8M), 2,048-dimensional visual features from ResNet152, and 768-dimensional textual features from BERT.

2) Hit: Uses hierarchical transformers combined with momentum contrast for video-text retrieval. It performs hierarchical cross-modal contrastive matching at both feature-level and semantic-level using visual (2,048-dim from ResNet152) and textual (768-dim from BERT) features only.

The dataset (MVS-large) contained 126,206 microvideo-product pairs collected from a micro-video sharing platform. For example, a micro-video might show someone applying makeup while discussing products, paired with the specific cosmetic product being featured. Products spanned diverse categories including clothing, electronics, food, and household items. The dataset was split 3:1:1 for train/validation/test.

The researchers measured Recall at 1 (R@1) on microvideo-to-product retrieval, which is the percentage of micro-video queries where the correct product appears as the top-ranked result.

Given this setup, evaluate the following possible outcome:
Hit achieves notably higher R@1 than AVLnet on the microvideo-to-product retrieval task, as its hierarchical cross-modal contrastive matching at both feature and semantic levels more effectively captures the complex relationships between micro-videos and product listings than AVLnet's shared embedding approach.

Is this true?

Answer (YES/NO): YES